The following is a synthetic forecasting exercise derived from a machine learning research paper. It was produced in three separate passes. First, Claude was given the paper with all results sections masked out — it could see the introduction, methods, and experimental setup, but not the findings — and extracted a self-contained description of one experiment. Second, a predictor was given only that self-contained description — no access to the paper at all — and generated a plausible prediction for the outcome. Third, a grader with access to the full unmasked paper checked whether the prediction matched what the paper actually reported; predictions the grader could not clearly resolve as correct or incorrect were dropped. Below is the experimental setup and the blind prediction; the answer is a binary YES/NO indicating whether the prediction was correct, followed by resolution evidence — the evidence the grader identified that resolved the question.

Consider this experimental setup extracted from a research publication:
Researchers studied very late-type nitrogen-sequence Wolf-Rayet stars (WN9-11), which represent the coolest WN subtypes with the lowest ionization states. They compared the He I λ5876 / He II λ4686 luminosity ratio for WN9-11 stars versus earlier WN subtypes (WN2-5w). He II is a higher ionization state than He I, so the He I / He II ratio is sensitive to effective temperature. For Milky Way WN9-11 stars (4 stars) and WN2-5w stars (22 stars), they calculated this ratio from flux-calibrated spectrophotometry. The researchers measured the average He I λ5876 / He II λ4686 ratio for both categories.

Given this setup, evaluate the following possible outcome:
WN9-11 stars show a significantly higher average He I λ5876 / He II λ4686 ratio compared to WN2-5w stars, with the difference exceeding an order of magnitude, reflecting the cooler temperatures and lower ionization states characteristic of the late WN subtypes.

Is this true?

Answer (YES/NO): YES